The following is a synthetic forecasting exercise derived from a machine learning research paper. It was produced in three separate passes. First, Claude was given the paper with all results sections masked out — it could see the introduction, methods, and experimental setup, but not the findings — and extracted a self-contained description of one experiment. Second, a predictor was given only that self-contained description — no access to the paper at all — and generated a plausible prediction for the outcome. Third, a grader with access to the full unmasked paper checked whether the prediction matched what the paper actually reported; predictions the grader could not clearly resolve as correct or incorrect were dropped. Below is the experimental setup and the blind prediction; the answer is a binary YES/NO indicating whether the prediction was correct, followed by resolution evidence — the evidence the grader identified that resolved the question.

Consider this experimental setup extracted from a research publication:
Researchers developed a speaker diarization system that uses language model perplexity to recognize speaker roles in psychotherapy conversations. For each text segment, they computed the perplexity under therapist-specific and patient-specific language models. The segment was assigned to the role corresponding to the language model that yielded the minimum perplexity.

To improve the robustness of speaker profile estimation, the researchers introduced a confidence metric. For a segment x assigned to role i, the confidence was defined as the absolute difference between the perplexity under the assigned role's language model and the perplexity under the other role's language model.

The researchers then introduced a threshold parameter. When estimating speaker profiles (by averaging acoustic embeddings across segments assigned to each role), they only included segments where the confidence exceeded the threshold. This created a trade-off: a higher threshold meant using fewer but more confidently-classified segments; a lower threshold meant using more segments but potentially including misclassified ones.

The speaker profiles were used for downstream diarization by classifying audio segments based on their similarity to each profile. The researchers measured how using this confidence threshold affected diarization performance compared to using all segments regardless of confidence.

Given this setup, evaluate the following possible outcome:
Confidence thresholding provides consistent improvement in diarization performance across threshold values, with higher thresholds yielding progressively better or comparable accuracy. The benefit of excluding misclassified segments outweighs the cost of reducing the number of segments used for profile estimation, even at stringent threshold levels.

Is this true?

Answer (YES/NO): NO